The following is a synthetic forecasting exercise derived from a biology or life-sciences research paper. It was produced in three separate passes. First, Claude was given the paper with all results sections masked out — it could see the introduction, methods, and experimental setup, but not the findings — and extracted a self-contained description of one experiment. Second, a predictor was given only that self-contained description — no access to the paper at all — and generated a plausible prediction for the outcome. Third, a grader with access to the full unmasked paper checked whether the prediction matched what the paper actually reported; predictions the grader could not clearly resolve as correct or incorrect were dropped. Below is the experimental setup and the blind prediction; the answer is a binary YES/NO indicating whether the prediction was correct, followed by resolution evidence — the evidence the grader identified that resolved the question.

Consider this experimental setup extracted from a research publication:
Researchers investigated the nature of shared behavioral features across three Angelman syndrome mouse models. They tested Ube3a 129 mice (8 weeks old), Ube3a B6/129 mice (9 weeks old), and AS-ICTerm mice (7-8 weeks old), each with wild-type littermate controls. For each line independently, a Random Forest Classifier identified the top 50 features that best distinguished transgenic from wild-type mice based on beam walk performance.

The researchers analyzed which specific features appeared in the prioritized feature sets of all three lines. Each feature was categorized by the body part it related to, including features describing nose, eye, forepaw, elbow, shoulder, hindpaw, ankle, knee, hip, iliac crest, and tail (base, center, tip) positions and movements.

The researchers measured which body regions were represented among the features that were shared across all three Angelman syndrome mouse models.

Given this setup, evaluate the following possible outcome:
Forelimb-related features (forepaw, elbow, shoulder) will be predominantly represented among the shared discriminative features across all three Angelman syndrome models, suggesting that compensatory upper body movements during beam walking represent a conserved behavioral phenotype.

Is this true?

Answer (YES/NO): NO